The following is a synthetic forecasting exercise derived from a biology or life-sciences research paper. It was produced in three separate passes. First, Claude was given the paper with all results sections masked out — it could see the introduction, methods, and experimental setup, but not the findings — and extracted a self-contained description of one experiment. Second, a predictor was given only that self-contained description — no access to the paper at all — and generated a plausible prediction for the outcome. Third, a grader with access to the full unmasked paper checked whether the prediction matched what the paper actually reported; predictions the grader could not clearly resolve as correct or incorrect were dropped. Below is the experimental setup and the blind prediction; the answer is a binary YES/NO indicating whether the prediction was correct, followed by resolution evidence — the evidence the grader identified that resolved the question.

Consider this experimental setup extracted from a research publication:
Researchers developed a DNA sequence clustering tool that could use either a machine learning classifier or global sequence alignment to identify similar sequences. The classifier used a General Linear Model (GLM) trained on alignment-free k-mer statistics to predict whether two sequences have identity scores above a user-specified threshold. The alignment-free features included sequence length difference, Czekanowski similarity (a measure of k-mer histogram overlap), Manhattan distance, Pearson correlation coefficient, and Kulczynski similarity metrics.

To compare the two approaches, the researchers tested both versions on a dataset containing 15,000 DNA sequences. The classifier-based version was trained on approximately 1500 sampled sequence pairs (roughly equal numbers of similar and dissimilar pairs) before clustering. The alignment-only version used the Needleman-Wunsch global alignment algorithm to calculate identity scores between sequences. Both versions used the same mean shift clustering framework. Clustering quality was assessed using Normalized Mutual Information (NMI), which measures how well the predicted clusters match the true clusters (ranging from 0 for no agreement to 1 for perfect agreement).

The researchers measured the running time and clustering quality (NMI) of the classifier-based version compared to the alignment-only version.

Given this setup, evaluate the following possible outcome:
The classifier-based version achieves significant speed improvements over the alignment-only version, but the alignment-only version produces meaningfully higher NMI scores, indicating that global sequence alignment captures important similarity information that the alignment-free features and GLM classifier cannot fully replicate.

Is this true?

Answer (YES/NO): NO